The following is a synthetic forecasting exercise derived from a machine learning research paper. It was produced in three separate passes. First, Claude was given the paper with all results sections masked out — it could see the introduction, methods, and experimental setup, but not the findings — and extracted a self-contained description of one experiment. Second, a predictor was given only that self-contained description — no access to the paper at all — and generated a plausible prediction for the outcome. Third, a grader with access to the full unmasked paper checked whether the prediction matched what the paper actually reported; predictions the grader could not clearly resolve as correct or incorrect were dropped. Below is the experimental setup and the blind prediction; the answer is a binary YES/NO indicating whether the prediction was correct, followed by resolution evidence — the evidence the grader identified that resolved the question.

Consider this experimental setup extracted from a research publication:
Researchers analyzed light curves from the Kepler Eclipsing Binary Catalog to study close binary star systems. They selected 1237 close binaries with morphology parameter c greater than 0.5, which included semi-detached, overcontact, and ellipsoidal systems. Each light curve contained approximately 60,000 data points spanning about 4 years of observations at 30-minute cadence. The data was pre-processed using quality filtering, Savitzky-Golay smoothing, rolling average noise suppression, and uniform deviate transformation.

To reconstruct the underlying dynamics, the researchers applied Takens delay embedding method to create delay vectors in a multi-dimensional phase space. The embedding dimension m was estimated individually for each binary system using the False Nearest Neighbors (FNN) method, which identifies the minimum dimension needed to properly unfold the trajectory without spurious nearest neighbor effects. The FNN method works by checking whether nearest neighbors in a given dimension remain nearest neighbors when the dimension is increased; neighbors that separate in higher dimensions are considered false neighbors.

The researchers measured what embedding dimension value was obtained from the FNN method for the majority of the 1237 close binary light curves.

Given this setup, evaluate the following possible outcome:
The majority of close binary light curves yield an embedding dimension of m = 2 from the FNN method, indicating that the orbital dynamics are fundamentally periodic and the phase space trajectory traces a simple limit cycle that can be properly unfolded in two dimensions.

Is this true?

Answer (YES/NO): NO